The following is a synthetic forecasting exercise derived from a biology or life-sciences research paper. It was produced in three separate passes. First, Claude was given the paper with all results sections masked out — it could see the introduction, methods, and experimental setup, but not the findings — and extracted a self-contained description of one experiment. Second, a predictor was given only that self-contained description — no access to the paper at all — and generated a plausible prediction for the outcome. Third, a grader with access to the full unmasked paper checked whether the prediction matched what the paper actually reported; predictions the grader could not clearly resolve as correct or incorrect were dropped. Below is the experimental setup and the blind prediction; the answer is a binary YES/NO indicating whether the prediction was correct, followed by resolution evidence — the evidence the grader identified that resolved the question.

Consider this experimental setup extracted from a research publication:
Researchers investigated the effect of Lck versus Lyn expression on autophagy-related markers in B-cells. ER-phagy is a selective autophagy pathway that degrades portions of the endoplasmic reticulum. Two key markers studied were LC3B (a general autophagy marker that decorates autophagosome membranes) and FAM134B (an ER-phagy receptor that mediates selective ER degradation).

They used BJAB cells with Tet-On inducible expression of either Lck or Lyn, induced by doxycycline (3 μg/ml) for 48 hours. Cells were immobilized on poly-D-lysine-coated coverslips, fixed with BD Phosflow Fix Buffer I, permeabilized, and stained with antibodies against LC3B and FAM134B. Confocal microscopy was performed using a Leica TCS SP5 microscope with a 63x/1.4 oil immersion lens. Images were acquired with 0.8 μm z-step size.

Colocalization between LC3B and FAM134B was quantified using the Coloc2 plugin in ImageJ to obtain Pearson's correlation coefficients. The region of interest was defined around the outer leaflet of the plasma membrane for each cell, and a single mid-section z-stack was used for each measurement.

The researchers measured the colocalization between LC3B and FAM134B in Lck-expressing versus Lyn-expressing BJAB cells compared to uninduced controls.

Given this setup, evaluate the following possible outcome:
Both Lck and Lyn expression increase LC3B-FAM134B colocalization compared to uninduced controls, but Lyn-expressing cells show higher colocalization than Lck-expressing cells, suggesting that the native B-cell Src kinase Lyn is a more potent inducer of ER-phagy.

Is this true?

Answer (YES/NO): NO